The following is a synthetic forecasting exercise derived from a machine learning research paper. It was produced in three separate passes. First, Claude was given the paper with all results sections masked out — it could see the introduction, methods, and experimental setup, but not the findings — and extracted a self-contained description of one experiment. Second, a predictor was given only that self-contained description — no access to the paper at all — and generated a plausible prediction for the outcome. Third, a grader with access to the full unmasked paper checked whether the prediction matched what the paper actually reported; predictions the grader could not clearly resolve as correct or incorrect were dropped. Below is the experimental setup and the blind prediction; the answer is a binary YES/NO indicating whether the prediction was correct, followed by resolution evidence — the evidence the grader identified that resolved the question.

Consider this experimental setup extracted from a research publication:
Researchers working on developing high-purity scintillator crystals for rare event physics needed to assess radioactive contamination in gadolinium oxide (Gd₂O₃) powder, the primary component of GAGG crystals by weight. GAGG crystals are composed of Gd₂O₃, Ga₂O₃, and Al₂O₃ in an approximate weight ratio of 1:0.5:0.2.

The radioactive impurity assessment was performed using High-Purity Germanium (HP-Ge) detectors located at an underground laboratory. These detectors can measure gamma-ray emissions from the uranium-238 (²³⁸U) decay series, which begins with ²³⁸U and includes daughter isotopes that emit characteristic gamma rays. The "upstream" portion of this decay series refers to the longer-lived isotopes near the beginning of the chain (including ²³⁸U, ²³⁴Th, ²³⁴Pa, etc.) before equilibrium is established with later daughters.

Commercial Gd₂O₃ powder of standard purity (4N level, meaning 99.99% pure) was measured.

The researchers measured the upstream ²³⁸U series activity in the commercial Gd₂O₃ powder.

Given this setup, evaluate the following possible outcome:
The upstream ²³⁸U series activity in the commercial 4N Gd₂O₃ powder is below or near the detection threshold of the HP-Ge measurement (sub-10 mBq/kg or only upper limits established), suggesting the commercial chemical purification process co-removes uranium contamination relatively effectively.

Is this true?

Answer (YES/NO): NO